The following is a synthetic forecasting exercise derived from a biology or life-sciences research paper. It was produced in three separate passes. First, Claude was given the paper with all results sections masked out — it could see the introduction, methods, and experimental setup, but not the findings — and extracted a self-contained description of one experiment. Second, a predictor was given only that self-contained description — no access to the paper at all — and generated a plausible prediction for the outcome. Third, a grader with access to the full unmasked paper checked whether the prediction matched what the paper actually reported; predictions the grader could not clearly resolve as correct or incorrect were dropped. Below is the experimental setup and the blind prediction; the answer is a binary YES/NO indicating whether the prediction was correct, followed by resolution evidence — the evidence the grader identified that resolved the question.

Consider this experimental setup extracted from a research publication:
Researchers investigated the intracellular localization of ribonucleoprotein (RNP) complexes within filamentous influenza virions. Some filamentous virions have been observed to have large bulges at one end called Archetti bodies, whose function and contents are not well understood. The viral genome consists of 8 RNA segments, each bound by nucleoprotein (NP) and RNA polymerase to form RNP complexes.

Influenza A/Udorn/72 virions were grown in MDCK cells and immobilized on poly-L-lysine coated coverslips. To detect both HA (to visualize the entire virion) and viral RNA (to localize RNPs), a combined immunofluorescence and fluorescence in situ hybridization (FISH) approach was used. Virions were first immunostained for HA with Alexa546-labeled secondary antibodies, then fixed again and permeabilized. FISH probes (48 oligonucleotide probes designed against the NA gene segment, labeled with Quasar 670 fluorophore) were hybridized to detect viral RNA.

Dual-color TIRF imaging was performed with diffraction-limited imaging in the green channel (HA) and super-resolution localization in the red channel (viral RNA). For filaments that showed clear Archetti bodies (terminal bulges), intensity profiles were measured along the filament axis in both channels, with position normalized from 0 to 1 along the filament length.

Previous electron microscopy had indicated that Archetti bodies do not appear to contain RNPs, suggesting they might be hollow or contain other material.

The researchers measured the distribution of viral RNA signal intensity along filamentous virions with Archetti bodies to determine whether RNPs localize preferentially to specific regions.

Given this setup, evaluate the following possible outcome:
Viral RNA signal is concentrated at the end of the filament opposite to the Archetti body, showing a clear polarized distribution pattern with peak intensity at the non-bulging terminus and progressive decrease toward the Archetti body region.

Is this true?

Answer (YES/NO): NO